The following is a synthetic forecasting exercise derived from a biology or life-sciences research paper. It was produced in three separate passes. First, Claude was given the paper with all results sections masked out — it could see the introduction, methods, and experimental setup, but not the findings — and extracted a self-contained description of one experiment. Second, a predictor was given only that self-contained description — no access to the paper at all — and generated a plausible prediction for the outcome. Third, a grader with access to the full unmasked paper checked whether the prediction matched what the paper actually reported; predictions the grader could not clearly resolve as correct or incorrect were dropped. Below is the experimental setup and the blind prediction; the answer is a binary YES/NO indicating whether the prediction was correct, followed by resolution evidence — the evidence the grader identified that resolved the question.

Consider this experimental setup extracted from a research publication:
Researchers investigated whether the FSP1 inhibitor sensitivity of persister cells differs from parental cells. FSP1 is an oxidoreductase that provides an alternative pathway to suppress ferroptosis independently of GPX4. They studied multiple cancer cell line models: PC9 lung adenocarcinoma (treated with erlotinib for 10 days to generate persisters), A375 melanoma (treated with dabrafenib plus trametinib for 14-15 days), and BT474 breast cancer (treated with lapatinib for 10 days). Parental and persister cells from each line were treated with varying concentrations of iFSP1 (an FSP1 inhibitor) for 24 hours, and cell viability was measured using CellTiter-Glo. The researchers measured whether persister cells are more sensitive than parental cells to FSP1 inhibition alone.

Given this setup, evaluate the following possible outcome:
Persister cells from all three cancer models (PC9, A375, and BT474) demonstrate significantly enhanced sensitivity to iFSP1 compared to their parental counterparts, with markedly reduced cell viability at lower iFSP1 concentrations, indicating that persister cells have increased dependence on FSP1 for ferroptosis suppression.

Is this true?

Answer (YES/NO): NO